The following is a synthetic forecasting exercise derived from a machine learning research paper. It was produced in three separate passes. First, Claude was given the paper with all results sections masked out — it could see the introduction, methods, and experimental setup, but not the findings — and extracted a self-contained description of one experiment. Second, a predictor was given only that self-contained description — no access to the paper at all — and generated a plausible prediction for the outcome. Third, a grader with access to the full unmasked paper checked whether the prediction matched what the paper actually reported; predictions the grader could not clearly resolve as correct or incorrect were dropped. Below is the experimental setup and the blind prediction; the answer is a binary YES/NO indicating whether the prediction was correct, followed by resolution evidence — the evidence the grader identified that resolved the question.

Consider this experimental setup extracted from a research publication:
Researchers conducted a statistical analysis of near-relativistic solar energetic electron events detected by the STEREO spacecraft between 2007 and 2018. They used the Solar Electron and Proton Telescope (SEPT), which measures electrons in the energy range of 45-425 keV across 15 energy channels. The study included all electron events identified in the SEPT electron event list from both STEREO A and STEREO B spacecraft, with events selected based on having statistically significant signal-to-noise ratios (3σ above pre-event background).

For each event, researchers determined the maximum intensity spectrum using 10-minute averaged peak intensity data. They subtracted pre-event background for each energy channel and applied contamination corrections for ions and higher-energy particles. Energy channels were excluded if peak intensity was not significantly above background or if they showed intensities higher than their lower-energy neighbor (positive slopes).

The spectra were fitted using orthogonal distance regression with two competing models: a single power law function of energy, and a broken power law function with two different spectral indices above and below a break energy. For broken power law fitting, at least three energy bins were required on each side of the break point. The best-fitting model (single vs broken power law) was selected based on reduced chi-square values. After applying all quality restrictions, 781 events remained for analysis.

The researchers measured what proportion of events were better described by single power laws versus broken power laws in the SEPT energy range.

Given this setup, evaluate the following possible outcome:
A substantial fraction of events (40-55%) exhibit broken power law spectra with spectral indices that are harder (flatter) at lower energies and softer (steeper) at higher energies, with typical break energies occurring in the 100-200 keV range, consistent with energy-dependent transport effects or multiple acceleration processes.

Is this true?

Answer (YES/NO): NO